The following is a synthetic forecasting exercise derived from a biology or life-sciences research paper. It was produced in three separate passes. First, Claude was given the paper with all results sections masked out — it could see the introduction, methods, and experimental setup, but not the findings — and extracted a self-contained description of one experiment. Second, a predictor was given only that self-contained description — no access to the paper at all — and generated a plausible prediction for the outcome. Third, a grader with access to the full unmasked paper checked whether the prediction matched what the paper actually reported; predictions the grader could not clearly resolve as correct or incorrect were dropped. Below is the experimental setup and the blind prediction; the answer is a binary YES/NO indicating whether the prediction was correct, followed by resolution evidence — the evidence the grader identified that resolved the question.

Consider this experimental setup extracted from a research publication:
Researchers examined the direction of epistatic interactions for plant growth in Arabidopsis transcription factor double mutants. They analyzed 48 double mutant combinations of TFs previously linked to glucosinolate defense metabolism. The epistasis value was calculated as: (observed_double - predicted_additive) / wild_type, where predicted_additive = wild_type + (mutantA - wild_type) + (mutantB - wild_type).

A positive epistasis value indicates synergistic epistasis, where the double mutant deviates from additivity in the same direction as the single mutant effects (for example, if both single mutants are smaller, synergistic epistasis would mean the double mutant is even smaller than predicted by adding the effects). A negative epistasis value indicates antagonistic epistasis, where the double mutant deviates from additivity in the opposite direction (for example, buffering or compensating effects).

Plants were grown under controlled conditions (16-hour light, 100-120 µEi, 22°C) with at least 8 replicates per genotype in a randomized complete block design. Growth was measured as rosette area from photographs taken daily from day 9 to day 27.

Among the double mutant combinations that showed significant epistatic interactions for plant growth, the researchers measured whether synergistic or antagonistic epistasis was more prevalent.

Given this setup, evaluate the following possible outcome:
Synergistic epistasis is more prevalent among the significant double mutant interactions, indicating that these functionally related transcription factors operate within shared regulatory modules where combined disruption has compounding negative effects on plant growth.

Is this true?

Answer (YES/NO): NO